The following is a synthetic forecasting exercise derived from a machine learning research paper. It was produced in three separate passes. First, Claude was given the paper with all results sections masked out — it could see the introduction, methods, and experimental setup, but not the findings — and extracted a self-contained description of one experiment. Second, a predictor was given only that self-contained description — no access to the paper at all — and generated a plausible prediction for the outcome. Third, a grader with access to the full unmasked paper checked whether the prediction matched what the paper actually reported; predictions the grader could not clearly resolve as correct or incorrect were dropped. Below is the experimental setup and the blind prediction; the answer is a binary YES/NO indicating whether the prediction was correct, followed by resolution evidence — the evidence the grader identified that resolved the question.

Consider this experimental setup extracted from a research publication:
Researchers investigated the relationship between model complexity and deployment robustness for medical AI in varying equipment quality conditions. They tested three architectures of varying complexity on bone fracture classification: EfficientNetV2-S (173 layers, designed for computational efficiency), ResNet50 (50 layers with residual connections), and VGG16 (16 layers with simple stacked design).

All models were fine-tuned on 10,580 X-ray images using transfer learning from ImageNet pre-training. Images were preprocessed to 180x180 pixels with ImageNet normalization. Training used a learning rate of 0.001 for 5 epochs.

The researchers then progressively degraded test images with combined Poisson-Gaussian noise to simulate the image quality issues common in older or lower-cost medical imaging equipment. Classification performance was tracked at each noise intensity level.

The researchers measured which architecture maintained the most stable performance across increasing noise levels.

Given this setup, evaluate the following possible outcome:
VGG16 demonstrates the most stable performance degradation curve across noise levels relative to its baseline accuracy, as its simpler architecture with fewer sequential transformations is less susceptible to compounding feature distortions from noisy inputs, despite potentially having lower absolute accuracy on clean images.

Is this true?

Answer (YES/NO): YES